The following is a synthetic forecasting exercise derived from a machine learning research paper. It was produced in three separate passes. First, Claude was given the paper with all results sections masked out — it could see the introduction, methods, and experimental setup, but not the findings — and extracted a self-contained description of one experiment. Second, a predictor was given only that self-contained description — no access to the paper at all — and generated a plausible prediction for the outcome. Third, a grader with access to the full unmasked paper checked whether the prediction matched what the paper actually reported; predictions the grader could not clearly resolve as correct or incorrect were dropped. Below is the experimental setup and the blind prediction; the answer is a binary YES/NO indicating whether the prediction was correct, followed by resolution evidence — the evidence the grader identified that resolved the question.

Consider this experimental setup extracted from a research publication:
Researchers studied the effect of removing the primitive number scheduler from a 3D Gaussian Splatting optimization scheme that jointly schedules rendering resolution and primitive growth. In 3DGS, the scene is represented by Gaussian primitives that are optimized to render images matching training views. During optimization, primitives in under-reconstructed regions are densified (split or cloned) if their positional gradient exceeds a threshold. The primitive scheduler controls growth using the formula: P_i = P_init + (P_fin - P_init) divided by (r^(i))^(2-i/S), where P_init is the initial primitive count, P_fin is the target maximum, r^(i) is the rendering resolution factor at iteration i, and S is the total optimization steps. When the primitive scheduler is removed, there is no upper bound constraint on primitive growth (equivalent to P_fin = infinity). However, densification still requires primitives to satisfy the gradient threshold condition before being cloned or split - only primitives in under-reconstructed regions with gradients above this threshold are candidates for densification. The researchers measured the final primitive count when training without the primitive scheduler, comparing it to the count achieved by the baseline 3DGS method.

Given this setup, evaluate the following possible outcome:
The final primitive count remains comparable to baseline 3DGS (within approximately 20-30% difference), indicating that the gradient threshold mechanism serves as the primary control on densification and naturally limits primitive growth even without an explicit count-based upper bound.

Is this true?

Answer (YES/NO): YES